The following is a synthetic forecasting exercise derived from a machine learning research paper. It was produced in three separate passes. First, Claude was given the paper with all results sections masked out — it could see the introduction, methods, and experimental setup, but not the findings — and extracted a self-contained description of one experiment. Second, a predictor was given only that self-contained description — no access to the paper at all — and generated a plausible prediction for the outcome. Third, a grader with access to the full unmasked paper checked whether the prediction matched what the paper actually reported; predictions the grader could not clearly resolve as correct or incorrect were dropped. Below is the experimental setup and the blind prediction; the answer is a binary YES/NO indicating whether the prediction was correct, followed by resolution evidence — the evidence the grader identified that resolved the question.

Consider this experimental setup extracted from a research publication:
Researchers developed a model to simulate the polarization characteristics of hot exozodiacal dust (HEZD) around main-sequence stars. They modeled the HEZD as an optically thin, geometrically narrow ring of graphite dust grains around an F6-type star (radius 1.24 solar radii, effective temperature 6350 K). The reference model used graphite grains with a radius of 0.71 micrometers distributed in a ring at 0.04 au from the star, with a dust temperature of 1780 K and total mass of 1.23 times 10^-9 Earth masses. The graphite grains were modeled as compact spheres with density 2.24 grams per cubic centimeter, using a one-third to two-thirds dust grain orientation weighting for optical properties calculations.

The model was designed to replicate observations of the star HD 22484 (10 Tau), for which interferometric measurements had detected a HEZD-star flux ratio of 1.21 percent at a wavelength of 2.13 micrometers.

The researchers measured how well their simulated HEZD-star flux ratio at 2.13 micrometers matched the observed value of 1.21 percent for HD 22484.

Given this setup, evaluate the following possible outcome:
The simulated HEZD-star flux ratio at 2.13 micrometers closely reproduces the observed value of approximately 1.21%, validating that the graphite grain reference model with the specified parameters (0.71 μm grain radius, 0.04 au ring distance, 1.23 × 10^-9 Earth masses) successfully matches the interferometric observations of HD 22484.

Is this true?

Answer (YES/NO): NO